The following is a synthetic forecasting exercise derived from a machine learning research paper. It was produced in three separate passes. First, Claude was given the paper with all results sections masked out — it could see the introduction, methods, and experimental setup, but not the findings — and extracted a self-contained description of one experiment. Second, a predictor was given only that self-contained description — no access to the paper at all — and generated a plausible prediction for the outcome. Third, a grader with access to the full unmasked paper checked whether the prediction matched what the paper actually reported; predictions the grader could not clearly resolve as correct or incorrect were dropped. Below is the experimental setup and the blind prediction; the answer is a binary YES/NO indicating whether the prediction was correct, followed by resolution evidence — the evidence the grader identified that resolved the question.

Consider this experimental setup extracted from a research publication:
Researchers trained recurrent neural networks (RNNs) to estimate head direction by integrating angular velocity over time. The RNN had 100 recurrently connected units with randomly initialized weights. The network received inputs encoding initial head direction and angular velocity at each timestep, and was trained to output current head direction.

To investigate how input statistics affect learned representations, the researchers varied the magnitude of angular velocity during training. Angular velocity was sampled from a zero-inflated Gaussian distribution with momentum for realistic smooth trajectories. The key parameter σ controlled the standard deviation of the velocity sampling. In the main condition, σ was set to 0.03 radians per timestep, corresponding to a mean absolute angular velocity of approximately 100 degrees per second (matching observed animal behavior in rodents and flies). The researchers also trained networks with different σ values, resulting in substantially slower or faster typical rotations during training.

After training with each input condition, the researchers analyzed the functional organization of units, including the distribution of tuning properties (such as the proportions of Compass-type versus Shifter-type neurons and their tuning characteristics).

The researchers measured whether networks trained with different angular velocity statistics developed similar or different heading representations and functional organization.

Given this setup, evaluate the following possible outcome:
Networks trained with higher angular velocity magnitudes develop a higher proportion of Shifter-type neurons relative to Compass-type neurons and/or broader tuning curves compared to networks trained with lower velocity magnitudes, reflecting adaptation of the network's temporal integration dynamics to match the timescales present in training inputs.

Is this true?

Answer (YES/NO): YES